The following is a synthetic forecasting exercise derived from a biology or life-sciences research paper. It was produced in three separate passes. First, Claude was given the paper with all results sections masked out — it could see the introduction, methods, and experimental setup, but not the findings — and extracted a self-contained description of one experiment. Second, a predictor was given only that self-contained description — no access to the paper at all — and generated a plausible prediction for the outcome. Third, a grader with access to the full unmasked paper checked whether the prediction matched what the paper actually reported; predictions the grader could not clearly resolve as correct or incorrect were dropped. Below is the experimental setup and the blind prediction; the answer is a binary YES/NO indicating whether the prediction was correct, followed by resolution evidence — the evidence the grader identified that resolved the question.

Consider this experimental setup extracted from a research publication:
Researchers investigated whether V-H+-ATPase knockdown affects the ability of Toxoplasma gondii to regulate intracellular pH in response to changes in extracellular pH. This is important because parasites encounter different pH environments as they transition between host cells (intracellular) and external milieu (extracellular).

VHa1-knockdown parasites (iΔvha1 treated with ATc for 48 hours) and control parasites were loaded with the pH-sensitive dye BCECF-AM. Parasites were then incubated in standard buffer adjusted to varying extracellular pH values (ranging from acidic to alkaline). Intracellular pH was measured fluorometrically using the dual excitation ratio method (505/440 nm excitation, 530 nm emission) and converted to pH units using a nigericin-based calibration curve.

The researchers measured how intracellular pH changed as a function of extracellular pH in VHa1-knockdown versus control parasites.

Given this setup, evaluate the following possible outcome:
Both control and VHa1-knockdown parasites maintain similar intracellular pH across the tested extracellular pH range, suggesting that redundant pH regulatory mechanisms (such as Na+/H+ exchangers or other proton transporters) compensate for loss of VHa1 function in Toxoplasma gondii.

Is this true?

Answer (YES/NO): YES